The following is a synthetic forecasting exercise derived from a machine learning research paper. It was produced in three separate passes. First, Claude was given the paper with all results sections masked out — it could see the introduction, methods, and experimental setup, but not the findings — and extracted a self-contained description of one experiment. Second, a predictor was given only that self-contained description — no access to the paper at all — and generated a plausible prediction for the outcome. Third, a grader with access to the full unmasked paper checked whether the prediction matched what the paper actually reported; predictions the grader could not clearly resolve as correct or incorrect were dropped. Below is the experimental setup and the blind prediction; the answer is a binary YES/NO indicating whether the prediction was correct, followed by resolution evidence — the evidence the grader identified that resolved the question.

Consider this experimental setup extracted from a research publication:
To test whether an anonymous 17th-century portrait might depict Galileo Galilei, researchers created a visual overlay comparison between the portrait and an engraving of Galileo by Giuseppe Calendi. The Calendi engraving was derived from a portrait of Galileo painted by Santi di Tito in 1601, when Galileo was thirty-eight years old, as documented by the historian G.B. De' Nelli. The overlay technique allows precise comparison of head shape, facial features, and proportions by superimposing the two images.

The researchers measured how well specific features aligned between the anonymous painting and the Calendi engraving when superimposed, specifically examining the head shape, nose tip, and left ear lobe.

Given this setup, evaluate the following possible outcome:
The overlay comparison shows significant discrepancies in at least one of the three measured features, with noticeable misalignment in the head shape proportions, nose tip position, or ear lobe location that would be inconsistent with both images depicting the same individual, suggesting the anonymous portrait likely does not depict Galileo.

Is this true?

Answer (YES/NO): NO